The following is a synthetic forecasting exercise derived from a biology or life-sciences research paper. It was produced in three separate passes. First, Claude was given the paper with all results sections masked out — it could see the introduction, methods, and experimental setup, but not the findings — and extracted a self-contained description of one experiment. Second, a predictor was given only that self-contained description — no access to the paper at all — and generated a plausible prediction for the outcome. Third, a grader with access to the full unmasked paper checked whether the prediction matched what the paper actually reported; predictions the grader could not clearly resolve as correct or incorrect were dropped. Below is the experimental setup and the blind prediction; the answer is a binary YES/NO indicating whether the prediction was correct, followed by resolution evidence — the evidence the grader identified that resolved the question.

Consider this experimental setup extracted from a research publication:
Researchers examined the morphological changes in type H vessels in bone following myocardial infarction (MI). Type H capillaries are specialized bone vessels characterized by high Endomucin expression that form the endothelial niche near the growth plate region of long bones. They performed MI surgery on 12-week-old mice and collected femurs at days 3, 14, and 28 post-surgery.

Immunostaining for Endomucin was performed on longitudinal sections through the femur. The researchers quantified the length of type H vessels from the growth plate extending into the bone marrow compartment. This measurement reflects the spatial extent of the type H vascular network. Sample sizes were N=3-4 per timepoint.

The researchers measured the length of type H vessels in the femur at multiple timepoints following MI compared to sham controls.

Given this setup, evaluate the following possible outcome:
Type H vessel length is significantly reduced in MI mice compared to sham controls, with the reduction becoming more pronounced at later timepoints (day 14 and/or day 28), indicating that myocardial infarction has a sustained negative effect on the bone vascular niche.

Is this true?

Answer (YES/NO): YES